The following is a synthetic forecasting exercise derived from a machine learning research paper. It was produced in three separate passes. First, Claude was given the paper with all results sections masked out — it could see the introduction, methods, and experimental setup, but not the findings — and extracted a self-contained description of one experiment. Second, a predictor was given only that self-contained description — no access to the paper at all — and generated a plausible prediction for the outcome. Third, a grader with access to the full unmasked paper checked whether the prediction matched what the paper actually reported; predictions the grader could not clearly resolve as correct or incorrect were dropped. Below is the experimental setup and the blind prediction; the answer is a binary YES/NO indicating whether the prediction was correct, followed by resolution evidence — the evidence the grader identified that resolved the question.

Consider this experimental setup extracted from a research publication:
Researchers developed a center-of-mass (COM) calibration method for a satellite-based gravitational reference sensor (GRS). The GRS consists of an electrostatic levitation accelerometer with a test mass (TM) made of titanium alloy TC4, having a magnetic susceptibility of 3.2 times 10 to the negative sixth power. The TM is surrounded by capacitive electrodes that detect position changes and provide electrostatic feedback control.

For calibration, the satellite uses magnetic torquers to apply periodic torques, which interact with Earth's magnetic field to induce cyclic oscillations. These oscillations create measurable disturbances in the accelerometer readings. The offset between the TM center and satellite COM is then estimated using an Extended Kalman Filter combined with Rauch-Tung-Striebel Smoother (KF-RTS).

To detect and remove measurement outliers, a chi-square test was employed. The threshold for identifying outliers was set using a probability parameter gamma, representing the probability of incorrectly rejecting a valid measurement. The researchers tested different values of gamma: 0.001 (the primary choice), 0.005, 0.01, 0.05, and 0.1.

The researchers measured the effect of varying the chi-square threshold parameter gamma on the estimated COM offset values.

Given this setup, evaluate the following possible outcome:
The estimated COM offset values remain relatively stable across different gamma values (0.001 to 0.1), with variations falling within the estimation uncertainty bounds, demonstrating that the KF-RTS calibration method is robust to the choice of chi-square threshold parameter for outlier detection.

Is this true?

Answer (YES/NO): YES